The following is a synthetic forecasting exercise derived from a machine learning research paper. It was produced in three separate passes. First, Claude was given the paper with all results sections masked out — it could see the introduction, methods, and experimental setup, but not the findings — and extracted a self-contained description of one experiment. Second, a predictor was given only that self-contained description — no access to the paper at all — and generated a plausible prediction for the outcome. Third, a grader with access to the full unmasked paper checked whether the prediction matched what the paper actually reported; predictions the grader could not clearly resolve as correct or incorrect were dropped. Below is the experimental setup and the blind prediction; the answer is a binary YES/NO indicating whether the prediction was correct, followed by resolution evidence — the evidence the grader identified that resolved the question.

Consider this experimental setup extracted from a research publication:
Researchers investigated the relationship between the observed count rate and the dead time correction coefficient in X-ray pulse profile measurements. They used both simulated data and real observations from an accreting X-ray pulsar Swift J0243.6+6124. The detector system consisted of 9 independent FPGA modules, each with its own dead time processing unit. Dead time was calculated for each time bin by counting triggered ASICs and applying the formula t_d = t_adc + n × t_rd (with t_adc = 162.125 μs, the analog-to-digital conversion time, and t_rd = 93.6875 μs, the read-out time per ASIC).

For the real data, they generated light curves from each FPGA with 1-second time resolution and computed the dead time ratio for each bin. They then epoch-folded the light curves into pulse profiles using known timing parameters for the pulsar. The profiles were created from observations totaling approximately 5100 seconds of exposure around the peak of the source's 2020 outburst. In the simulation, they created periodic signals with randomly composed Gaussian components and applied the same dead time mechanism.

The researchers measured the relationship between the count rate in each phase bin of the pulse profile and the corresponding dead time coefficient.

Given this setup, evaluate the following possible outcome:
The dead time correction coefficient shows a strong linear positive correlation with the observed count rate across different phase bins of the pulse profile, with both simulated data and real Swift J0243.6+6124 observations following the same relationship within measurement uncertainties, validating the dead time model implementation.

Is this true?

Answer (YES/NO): NO